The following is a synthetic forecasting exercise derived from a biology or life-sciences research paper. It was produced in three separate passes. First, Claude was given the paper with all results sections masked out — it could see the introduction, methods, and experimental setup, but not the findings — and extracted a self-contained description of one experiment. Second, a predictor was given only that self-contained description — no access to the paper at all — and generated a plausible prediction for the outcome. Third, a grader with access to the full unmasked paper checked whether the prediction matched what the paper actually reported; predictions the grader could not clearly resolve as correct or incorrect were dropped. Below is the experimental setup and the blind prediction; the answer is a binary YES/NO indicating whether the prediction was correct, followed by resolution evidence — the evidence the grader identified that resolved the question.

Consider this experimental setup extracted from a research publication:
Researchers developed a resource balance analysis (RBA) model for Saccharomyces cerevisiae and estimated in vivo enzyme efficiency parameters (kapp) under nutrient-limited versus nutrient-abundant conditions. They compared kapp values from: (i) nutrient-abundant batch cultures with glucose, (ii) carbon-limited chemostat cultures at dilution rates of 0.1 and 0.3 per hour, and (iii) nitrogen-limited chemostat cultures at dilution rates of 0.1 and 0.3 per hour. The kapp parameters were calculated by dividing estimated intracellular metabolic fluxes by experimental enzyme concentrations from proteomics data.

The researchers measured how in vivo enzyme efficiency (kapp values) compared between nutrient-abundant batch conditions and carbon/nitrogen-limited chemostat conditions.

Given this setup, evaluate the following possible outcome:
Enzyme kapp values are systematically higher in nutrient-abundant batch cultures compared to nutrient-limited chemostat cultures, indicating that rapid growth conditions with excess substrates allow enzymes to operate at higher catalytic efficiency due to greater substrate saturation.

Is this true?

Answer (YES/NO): YES